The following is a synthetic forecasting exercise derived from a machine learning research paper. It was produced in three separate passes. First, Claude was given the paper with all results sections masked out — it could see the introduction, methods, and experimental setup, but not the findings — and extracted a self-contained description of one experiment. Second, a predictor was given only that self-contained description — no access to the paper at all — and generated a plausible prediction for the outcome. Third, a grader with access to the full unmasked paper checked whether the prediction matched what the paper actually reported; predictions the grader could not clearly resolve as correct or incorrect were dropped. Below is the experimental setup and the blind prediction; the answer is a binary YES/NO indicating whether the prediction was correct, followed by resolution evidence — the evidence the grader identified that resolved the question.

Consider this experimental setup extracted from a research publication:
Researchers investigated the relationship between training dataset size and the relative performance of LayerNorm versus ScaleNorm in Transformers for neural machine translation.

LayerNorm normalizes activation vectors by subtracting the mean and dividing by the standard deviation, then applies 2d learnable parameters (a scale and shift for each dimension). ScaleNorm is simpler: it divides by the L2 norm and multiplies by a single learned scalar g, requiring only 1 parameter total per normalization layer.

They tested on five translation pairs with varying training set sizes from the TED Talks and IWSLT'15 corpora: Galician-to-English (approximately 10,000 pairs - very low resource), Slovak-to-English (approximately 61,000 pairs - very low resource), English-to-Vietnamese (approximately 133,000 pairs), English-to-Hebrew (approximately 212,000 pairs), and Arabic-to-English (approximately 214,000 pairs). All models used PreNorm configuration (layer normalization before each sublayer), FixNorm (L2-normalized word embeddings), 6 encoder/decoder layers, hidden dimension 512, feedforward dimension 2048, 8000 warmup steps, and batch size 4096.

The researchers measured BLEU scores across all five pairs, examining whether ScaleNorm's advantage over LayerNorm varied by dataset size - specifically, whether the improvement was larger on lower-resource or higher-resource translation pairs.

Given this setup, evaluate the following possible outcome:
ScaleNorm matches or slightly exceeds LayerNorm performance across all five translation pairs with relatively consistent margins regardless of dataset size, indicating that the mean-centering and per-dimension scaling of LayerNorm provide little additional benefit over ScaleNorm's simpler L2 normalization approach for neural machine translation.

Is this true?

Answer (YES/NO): NO